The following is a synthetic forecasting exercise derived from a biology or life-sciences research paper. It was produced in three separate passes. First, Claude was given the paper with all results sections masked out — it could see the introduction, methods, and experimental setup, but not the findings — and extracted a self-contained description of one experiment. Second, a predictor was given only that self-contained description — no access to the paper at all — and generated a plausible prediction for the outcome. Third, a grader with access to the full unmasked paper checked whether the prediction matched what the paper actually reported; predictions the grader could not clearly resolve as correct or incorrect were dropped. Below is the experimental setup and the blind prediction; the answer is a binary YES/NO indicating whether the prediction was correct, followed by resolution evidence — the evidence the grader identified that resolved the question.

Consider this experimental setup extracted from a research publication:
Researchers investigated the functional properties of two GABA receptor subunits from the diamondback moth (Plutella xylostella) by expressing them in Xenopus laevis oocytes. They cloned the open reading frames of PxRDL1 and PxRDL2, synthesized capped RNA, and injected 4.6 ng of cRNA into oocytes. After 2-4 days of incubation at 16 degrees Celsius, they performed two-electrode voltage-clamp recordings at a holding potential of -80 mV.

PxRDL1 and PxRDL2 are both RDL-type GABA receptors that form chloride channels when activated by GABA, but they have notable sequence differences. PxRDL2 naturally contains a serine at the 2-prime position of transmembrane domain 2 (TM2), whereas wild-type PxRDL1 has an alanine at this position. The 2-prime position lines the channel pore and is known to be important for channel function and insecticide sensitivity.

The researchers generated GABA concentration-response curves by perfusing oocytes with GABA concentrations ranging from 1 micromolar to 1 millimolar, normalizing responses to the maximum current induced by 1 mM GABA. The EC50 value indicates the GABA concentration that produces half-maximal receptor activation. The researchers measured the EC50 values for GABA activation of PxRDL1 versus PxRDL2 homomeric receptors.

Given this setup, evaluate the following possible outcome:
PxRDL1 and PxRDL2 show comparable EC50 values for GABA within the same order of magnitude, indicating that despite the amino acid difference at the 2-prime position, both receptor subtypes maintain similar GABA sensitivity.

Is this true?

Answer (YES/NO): NO